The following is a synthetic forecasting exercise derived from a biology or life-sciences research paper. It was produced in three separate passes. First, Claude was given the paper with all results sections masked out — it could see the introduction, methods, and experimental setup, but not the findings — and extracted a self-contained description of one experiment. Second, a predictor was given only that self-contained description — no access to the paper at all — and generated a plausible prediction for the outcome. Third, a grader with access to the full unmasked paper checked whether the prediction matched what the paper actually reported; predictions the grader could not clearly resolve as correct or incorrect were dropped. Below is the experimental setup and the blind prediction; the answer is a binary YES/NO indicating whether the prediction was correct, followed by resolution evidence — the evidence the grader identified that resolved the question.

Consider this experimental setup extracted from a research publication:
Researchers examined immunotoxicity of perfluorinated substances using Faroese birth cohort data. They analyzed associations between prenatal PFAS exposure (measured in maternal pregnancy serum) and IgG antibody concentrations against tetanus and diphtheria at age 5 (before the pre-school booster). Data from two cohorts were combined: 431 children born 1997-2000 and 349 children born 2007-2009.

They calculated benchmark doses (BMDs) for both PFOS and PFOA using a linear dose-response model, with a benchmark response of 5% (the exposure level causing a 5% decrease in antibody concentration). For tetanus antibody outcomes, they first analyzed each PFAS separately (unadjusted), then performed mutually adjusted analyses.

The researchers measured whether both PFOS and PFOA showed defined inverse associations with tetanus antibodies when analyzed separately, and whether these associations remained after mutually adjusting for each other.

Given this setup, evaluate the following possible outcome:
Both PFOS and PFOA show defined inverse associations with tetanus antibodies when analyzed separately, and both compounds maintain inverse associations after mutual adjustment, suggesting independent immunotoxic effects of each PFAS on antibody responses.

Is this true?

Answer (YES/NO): YES